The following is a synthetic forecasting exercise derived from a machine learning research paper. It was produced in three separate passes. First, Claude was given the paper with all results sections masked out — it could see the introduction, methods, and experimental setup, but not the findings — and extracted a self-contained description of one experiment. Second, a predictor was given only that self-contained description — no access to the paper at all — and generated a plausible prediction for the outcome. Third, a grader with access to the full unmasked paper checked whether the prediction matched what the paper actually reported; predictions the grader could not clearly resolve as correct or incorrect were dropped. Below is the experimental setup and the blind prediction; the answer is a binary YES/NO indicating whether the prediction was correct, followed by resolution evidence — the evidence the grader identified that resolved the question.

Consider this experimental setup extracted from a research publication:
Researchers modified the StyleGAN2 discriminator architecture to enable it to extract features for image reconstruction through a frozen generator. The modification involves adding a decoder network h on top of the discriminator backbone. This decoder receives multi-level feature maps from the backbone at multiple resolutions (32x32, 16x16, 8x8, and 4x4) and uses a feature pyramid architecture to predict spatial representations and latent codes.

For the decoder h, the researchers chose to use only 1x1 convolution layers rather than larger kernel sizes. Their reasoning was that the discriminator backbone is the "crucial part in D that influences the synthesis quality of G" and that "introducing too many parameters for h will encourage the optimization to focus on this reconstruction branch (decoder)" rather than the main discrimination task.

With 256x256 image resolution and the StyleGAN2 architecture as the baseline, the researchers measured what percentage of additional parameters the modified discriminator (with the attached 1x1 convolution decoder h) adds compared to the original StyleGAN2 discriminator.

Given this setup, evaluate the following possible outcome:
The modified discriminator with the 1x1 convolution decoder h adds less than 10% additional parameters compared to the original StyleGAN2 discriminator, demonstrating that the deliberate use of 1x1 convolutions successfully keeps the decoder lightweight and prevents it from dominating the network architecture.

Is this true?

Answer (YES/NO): YES